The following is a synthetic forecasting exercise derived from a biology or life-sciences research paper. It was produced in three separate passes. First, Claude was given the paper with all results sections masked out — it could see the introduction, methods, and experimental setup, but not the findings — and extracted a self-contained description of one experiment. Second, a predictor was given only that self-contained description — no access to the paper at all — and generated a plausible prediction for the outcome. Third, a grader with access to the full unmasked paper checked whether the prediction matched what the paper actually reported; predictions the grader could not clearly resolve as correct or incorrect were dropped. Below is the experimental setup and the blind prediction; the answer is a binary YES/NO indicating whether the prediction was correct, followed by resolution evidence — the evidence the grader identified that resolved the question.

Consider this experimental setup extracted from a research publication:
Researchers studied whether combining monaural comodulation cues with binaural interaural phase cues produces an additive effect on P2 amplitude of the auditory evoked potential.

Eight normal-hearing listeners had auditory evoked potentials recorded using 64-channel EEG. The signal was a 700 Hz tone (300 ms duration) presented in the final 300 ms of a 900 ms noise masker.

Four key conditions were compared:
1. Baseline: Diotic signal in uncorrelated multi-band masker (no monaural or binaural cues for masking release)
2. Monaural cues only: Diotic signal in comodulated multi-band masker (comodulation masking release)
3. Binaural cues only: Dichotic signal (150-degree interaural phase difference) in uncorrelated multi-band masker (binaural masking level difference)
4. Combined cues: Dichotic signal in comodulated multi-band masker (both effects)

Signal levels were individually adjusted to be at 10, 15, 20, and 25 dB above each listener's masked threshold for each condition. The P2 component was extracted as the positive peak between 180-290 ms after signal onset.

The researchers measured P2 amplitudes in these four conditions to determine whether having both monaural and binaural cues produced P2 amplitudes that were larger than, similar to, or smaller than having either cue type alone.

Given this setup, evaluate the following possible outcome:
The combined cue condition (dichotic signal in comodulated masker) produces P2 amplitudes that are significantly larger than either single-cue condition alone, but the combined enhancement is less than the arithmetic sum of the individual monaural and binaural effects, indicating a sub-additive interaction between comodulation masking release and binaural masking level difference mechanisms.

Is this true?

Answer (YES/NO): NO